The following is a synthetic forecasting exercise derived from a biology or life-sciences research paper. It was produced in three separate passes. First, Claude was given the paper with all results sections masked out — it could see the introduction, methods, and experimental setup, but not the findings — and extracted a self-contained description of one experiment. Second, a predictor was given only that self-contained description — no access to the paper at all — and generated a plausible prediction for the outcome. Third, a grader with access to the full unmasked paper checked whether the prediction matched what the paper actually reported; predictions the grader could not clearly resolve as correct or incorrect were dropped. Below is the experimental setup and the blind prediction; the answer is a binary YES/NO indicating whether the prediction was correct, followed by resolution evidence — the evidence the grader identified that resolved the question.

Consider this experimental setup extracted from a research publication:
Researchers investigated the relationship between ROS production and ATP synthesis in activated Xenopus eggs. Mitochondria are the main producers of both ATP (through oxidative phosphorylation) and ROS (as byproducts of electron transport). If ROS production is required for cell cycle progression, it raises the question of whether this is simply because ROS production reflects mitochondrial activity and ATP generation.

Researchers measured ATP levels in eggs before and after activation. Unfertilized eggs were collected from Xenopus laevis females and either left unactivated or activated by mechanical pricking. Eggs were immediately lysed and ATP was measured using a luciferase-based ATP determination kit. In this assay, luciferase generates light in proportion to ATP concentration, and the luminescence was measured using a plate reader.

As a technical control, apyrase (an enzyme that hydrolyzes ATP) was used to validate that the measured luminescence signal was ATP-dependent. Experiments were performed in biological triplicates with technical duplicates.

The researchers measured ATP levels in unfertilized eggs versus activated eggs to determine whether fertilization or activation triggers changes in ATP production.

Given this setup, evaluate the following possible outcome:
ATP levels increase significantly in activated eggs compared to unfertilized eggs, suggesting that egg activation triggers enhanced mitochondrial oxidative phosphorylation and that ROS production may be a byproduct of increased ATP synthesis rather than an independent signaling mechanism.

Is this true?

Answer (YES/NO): NO